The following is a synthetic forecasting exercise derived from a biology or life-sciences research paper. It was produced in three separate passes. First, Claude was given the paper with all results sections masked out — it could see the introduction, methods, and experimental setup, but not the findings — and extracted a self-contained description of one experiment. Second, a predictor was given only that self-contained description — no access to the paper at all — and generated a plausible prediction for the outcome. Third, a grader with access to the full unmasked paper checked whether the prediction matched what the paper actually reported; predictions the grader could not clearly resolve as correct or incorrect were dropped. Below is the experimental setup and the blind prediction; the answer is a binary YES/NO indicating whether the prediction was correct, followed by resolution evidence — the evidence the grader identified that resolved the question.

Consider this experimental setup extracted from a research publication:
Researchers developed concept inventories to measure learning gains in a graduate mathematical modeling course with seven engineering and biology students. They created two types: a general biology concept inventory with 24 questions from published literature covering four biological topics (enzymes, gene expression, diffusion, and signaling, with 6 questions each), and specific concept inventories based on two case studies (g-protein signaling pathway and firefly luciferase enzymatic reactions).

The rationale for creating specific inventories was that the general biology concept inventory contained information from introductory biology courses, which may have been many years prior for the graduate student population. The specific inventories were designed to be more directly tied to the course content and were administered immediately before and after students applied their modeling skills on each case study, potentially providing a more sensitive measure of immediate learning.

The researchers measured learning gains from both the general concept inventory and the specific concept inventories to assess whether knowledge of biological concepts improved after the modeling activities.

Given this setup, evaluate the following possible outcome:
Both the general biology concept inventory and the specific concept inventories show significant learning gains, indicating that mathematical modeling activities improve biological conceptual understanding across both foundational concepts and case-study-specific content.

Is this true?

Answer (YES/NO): NO